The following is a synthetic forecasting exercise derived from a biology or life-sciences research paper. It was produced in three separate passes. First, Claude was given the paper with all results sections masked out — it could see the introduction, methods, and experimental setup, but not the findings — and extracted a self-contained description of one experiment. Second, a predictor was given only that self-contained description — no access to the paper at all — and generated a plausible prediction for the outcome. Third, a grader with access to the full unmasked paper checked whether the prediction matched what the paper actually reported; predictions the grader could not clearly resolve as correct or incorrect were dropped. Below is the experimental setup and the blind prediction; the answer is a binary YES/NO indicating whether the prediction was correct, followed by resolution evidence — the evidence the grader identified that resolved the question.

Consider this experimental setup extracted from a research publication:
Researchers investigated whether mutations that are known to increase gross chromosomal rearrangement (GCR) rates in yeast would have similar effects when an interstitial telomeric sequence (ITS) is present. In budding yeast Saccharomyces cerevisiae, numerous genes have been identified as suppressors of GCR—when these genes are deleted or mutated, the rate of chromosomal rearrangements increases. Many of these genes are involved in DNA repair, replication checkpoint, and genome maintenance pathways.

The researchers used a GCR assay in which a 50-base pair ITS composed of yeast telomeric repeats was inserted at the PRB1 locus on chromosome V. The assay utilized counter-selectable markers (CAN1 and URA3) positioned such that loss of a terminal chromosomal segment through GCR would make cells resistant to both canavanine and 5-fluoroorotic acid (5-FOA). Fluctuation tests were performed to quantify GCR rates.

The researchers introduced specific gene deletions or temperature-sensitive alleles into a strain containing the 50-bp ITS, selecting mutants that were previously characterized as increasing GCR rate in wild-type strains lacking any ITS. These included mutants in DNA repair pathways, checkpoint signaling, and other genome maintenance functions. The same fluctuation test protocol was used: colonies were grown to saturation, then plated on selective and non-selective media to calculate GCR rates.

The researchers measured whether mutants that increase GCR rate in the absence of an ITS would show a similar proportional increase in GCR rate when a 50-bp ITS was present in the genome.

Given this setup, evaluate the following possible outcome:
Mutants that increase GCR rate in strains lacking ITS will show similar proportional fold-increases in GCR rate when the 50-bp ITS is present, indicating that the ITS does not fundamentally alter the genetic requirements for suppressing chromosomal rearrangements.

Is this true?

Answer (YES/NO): NO